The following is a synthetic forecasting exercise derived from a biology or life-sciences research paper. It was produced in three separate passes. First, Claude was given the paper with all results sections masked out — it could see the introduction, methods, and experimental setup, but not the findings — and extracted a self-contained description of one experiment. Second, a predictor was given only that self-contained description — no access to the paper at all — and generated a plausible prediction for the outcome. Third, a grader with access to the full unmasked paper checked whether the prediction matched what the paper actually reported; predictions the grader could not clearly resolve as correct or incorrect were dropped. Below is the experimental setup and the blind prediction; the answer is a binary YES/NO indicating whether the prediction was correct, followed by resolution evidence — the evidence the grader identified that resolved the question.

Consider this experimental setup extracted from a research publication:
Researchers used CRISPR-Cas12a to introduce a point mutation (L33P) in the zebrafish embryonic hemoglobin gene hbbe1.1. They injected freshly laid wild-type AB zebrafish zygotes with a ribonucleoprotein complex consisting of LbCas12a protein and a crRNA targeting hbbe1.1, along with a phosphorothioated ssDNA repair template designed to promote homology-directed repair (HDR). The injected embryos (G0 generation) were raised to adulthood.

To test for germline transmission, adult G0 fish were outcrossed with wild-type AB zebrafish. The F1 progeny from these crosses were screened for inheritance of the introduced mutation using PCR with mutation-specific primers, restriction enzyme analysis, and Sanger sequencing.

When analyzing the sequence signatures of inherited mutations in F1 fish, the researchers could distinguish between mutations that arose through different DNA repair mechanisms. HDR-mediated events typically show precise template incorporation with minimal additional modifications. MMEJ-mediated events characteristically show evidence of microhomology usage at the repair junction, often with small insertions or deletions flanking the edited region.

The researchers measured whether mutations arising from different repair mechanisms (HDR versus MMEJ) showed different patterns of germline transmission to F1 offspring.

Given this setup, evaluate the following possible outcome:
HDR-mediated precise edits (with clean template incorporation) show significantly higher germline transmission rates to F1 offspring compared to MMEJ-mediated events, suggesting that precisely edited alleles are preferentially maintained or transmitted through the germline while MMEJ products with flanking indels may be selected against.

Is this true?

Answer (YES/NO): NO